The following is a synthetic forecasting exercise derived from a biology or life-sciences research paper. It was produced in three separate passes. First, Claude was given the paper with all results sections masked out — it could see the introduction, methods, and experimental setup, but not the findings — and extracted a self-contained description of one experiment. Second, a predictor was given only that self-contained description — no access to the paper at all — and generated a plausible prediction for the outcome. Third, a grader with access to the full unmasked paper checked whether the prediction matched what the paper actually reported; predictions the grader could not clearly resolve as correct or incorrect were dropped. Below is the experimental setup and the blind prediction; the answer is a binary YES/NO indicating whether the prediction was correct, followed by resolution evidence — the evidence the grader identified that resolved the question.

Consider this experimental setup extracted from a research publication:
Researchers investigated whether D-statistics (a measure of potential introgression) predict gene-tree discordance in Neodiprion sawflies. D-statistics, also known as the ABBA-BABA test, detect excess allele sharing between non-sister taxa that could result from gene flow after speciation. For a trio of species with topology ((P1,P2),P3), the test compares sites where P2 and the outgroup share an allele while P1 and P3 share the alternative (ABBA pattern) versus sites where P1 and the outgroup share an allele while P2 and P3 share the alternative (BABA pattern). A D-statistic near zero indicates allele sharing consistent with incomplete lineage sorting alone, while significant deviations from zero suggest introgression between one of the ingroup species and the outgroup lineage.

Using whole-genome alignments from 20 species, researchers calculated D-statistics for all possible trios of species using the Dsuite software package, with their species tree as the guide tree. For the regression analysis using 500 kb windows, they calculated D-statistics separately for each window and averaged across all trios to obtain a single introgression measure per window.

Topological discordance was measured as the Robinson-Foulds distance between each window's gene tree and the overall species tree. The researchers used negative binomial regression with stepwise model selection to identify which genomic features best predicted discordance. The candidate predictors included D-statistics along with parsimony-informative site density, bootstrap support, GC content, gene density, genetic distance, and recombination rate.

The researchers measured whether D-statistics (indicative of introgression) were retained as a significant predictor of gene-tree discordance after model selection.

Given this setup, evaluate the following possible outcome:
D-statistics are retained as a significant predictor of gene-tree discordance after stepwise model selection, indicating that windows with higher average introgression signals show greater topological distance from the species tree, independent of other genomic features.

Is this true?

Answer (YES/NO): YES